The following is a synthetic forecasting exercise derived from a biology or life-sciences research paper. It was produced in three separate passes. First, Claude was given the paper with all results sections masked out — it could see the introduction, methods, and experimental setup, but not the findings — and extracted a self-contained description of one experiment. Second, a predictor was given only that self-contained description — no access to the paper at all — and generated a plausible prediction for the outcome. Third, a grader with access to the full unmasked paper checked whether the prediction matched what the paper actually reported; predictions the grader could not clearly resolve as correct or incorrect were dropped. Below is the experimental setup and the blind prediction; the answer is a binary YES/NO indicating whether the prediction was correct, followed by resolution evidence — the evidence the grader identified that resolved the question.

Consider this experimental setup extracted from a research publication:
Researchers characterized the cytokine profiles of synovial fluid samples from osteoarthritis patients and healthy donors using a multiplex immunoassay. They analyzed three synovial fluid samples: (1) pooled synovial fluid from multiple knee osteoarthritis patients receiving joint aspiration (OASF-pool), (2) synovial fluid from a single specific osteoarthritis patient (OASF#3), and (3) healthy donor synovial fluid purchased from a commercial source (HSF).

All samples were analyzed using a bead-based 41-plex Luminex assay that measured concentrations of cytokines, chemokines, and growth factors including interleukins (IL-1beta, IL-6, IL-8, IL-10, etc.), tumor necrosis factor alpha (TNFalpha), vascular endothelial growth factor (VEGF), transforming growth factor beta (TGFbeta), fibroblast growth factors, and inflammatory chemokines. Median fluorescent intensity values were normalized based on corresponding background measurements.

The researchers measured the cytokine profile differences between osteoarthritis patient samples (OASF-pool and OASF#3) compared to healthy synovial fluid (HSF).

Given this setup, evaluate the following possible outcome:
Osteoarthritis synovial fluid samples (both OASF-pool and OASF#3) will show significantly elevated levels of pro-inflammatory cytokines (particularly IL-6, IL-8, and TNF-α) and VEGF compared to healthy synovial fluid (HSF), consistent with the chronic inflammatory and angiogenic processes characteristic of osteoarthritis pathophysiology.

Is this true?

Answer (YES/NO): NO